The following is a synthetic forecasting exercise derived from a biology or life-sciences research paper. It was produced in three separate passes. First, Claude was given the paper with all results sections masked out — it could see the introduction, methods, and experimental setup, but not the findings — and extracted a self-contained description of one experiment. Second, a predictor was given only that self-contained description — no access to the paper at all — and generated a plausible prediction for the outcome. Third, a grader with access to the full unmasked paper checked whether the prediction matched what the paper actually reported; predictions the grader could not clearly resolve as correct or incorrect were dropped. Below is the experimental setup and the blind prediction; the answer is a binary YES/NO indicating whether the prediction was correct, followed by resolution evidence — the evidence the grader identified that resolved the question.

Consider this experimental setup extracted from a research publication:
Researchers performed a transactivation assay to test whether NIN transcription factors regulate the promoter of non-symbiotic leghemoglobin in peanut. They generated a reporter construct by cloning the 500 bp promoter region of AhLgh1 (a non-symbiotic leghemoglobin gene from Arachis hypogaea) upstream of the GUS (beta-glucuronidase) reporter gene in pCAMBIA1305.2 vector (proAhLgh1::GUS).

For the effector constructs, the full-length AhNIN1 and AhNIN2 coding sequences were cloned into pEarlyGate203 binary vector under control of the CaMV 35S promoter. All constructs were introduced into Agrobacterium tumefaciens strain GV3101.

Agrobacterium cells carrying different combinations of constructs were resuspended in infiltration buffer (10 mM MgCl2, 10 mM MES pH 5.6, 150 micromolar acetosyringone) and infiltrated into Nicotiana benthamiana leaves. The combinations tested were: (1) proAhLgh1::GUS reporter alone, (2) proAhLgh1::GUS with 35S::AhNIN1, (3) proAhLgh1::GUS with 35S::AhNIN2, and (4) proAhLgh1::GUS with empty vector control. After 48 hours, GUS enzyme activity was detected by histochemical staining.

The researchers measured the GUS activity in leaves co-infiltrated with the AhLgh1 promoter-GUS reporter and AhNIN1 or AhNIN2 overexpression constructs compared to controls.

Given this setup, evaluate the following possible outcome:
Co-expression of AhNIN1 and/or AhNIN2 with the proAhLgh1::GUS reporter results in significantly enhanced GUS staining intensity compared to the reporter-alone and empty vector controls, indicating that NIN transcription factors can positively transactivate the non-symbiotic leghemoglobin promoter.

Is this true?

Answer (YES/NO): YES